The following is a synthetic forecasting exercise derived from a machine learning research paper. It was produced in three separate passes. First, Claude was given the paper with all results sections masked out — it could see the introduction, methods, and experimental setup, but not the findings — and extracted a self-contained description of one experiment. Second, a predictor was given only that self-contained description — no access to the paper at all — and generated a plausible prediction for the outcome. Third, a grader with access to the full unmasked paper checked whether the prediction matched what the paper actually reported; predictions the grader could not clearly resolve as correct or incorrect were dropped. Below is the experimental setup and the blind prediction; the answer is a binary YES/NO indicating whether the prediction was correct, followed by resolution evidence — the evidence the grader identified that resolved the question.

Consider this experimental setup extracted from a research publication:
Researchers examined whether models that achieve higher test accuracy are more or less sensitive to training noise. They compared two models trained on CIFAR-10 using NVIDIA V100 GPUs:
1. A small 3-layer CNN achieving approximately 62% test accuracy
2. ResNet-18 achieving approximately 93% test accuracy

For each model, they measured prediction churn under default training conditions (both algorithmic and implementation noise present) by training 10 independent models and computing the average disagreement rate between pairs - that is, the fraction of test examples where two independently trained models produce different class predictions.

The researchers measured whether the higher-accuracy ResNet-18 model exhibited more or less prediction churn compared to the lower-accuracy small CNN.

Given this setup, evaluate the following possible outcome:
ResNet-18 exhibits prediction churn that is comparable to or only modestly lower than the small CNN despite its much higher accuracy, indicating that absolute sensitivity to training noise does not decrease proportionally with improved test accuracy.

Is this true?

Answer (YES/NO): NO